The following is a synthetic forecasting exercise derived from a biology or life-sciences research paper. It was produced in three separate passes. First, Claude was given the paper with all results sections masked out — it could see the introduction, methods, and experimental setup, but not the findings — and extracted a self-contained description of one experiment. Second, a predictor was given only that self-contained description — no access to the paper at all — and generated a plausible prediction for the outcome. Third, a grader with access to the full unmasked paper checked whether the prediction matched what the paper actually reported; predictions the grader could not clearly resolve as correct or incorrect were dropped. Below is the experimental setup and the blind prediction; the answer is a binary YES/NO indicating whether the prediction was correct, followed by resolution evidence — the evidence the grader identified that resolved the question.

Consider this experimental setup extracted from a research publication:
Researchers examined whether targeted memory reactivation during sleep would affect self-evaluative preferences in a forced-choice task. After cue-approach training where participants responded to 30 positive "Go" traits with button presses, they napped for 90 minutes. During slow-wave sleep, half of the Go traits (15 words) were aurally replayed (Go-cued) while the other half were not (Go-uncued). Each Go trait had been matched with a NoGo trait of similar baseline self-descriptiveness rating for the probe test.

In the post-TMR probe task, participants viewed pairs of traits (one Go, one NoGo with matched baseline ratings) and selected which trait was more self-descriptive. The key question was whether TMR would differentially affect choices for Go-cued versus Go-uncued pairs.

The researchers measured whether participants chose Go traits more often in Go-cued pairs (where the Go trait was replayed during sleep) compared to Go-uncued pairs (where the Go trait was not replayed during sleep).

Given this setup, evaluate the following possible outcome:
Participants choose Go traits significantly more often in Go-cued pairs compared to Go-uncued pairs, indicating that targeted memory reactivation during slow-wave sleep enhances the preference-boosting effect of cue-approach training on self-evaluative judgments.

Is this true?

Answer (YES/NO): NO